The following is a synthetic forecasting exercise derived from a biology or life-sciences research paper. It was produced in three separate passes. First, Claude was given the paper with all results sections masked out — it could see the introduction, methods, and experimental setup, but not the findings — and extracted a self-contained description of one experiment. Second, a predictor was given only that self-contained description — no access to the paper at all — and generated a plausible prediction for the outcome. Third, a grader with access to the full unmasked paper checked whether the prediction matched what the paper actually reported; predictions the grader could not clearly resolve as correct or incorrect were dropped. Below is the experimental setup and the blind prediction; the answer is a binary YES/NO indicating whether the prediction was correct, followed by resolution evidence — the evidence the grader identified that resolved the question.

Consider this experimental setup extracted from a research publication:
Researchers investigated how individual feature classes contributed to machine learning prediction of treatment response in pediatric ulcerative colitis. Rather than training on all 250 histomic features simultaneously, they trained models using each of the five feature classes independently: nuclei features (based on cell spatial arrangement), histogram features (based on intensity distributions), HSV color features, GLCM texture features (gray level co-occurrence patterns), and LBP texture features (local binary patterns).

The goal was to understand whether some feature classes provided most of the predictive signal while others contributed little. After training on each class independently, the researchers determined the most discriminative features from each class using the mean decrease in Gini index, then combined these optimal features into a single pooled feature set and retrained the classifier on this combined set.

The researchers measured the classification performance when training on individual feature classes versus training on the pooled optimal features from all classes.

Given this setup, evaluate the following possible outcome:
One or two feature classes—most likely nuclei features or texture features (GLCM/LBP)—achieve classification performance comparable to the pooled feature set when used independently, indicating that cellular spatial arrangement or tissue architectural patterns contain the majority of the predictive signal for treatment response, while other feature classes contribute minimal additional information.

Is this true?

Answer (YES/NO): NO